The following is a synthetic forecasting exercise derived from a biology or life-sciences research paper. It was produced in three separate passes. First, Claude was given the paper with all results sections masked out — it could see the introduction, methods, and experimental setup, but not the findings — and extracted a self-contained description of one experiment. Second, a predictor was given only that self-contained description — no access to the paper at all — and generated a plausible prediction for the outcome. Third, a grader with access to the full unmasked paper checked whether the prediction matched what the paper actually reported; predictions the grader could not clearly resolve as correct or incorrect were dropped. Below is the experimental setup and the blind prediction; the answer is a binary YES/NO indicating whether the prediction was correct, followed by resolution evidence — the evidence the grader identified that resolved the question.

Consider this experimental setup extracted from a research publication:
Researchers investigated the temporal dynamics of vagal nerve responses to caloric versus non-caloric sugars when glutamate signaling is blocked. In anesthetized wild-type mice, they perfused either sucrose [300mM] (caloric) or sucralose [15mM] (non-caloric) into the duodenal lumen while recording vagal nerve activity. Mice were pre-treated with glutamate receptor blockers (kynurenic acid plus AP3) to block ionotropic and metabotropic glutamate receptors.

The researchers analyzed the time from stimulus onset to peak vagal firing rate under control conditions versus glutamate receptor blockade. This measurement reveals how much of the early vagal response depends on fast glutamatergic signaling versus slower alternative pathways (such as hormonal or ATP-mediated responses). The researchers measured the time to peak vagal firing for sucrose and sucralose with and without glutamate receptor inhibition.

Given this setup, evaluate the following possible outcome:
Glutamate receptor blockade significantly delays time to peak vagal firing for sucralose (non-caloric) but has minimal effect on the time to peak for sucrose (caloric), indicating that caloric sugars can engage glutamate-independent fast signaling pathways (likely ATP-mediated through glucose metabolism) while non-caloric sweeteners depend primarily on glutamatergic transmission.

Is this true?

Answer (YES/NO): NO